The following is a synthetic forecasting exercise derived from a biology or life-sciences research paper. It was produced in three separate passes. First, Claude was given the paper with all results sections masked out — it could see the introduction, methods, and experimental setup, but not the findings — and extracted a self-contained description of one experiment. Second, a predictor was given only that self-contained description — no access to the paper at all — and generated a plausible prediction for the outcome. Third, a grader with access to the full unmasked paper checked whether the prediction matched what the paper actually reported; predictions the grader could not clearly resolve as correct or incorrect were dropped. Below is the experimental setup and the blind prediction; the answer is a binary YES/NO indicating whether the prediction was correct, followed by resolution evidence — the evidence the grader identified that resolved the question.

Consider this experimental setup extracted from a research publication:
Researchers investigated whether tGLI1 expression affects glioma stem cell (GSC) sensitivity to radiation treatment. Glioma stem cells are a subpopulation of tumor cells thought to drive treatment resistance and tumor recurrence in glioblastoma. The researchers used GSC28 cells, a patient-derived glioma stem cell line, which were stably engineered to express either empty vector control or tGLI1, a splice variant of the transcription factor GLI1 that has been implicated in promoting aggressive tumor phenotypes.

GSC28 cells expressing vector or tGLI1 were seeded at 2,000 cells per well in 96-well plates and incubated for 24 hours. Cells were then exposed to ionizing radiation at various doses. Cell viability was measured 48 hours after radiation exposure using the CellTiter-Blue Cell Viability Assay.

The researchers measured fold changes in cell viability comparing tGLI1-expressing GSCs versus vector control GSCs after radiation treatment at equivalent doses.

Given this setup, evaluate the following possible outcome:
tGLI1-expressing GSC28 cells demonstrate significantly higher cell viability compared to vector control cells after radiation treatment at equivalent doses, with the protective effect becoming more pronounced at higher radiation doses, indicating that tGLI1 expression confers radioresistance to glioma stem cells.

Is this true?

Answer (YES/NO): NO